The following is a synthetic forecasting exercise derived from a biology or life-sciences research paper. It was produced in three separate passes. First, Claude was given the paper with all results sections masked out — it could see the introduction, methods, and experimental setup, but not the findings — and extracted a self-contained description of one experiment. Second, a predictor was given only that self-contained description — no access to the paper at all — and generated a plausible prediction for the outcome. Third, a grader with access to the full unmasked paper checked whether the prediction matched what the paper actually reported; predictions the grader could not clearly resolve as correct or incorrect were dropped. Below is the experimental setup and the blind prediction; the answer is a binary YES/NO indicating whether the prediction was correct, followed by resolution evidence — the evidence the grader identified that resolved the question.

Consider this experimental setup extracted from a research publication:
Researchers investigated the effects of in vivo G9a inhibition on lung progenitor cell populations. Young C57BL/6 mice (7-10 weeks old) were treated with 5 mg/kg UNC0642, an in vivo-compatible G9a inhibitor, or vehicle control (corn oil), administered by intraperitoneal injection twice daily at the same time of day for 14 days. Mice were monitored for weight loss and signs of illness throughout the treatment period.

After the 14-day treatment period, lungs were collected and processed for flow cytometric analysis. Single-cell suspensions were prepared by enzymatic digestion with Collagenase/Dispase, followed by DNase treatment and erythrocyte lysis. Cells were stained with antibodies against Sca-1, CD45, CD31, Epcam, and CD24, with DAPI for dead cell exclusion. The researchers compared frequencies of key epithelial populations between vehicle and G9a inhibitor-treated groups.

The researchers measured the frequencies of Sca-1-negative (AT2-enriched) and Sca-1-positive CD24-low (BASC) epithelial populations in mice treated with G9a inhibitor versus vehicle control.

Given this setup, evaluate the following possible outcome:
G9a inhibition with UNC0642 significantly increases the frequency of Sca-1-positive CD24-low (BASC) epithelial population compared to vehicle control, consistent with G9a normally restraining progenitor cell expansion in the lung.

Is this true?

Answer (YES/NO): YES